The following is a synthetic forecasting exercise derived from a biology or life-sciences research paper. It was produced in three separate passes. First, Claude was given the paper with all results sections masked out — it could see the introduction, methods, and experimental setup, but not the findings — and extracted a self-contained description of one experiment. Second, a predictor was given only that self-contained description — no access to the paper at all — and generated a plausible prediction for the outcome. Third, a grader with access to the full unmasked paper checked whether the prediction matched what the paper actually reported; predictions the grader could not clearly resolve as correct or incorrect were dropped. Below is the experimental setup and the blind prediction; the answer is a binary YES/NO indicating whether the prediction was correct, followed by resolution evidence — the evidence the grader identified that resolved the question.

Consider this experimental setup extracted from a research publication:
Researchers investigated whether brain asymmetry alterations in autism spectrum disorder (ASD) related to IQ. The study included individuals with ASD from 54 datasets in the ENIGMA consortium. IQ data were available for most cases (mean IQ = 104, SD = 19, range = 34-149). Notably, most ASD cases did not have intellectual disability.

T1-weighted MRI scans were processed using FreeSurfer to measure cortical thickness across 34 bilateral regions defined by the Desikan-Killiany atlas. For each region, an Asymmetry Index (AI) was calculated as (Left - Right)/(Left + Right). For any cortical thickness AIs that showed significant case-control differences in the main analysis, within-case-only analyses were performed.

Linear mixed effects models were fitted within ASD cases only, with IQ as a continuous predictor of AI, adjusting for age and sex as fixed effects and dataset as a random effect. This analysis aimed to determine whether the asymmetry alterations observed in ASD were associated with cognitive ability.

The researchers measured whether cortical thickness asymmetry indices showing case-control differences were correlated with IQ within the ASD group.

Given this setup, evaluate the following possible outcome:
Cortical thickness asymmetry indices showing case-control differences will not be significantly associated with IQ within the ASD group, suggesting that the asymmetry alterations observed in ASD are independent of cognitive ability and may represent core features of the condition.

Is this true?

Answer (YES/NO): NO